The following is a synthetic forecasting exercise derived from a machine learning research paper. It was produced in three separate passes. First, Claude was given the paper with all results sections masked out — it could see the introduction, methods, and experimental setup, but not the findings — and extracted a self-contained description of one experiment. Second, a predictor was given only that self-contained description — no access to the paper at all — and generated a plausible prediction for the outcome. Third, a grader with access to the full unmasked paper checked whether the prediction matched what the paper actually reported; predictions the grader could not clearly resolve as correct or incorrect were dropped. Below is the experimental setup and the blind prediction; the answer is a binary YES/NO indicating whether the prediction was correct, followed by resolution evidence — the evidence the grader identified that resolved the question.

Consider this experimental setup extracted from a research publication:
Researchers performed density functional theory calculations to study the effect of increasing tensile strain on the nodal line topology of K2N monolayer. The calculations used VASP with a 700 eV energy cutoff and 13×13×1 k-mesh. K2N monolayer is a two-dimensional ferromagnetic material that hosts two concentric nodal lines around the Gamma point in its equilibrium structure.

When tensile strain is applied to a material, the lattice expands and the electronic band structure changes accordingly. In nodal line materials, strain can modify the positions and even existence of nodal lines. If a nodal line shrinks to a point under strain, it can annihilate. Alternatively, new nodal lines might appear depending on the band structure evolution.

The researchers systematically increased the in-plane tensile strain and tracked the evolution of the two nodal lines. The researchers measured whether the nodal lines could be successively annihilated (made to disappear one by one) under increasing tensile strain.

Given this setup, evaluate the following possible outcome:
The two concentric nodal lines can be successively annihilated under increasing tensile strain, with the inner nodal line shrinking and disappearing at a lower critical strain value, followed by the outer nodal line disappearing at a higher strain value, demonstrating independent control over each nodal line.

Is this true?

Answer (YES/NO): YES